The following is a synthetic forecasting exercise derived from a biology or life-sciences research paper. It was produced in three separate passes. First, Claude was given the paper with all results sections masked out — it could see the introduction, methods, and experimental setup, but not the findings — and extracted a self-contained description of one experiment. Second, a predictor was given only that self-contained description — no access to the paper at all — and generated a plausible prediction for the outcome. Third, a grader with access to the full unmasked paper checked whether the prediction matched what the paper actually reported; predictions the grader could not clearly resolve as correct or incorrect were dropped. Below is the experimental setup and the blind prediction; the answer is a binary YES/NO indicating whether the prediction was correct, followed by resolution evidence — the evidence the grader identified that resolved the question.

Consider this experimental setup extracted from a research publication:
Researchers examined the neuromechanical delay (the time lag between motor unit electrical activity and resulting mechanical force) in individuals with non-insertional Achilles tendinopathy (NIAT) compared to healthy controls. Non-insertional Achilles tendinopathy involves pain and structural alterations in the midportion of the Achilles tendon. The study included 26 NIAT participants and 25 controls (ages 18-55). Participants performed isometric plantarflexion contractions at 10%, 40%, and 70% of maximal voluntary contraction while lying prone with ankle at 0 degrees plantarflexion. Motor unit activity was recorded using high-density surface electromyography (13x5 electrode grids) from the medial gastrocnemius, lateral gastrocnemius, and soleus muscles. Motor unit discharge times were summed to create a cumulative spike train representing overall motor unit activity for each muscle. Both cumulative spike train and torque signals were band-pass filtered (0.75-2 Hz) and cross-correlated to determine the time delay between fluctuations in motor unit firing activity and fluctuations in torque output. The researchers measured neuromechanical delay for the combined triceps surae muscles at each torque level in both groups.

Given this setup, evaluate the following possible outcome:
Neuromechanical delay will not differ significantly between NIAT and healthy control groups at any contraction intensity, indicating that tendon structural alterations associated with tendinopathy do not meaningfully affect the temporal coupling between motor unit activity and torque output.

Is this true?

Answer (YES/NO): YES